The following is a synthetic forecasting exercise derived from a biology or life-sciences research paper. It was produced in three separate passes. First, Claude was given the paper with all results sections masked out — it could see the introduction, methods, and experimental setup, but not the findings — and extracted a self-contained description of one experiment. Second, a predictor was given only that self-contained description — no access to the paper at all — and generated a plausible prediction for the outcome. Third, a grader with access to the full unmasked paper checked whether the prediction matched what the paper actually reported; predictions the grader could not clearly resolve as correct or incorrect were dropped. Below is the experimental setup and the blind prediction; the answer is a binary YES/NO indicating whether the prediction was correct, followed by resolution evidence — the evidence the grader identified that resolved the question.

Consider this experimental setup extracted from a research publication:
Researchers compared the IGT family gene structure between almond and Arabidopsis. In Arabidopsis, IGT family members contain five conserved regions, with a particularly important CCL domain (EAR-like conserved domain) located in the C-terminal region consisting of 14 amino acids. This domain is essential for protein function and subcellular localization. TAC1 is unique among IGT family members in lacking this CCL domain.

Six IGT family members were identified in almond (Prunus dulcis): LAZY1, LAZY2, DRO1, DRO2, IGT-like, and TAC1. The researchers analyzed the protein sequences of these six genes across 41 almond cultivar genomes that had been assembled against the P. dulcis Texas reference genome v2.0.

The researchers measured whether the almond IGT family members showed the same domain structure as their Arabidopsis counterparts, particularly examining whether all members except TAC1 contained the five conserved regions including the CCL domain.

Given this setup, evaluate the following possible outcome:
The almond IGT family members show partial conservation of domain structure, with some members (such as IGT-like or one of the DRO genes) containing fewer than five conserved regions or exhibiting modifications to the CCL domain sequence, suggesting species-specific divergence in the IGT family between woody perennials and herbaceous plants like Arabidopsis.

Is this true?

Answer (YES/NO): NO